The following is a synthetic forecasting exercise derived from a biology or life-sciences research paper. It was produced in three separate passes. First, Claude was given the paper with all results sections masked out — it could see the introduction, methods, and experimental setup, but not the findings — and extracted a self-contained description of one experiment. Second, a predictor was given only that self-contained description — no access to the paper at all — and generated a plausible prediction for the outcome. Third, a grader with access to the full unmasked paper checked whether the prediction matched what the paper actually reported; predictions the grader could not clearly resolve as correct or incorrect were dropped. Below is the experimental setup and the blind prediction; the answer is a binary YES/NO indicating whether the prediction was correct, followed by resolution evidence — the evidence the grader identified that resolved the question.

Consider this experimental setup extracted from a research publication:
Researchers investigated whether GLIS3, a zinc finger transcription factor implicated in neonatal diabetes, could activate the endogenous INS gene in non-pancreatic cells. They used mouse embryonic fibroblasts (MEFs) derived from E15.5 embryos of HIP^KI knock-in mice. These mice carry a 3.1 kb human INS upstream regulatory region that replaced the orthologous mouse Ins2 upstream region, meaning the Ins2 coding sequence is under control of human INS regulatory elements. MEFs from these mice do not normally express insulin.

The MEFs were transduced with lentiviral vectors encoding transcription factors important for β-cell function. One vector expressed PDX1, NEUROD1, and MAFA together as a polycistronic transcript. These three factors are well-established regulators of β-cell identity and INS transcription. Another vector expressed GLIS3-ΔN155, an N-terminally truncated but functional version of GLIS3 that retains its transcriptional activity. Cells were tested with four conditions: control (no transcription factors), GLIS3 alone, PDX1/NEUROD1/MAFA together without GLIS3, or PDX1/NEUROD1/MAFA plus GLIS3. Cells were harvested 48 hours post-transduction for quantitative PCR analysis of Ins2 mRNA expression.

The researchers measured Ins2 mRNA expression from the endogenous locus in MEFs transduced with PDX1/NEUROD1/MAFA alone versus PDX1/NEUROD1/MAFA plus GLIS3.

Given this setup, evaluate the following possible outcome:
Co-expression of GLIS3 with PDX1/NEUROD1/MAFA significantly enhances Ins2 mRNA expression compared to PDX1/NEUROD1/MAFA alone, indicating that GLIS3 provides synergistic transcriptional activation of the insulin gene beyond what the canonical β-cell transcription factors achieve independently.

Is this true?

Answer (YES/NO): YES